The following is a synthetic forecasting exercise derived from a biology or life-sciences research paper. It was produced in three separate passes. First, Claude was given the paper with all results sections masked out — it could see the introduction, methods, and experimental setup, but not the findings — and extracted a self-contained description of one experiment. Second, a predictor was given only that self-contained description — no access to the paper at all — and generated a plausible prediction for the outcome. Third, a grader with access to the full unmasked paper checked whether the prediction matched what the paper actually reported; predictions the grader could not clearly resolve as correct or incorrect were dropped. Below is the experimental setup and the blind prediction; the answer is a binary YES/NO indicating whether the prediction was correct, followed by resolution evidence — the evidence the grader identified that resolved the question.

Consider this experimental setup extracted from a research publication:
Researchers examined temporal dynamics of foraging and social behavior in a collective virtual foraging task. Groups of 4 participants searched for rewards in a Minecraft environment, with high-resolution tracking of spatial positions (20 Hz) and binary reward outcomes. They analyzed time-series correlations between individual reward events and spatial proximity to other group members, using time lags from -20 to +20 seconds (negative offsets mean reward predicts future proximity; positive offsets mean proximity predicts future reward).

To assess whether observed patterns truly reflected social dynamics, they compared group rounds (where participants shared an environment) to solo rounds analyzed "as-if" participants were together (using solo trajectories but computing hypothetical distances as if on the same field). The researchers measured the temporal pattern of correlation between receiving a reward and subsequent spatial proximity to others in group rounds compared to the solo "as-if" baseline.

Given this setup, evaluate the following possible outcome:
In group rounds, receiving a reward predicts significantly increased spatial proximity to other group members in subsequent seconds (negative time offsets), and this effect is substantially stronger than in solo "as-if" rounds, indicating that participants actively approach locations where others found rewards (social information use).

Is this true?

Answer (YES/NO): NO